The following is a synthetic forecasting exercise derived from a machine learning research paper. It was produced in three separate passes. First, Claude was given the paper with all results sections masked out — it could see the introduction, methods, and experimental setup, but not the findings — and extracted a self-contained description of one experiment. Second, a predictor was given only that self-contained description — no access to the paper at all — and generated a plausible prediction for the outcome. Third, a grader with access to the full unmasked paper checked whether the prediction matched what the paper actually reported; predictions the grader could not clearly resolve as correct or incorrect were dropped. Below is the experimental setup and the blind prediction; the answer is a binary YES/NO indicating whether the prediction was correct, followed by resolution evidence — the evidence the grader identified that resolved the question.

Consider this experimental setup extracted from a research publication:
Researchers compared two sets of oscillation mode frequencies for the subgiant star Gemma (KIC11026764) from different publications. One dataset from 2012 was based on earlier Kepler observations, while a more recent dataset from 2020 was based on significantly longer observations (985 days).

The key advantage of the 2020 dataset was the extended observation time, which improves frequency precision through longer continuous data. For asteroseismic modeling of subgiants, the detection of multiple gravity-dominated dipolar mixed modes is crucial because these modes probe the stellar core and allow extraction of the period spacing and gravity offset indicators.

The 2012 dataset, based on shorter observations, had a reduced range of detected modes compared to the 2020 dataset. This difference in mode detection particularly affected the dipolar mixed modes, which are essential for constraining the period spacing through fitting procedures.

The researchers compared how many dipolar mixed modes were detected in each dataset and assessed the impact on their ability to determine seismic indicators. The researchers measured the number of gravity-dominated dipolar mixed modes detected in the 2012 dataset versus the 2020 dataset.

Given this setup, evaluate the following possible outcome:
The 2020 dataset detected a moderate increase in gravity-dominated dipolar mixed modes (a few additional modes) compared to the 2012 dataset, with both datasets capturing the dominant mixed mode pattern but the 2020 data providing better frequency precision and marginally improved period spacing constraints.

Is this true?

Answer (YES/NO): NO